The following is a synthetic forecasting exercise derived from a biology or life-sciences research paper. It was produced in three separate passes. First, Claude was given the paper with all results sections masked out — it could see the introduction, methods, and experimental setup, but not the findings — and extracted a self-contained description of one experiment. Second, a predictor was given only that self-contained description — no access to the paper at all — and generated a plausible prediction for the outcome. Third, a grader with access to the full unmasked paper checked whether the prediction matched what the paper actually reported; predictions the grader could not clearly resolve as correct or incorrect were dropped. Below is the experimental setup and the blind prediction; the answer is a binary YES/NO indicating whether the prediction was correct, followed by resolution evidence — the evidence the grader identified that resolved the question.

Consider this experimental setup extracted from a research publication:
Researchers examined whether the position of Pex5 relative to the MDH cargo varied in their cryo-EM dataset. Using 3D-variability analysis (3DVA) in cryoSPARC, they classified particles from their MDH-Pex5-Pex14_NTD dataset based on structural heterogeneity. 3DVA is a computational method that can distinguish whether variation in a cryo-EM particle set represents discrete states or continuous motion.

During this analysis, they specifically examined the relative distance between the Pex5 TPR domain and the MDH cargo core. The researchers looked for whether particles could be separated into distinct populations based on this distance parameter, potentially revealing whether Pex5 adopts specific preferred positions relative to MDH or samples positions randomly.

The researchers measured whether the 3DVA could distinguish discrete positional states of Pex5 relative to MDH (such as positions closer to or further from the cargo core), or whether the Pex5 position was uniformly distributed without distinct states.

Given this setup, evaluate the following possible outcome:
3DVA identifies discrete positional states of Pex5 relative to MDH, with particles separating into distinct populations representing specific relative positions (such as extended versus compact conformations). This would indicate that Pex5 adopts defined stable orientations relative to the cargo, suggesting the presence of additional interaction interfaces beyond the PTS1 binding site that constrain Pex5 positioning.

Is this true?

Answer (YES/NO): NO